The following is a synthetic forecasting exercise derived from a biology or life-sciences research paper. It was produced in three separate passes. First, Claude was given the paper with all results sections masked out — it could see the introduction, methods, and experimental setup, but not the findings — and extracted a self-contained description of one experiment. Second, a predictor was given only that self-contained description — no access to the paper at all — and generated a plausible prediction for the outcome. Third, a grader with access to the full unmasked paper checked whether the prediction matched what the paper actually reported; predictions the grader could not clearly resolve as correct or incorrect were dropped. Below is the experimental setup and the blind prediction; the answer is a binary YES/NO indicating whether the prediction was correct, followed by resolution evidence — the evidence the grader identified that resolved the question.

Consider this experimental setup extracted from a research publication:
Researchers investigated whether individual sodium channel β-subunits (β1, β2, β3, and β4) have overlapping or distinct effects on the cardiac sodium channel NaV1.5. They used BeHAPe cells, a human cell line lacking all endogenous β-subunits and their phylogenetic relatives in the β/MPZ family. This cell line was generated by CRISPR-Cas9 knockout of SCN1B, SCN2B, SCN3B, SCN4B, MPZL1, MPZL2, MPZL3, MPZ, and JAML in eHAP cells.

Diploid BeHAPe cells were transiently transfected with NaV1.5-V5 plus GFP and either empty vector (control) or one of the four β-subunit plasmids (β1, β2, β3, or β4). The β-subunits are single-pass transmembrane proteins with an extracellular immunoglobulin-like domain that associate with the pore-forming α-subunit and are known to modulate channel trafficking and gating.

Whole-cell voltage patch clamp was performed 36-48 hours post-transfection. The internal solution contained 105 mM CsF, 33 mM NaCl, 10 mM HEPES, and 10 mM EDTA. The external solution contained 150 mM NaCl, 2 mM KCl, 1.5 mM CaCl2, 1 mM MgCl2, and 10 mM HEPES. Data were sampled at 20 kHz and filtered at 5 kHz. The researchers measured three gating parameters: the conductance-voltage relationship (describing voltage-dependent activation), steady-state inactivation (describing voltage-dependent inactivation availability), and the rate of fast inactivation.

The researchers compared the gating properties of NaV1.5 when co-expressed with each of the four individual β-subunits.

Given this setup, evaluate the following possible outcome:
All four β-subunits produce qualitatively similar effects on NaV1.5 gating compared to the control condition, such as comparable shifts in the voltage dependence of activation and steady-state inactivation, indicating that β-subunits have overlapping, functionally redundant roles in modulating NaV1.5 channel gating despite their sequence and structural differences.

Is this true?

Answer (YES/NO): NO